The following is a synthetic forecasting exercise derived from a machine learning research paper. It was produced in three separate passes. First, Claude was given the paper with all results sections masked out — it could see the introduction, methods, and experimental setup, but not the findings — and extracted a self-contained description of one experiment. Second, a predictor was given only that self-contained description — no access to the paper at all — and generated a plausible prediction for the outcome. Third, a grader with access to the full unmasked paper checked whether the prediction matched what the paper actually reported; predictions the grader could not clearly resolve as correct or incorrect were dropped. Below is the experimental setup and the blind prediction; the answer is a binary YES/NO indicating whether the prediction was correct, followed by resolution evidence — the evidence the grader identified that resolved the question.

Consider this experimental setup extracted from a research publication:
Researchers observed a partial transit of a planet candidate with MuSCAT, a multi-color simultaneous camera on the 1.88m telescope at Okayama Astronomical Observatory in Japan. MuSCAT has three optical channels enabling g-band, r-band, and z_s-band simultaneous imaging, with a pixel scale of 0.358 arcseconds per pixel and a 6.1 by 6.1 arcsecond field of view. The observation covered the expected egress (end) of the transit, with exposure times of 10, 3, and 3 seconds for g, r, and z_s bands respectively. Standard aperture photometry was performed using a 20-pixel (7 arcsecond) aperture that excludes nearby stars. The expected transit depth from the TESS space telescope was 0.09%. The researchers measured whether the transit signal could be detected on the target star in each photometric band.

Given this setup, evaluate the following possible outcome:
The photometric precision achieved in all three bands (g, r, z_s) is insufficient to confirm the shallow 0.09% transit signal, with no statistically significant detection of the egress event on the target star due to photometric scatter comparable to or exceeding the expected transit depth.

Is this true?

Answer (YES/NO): YES